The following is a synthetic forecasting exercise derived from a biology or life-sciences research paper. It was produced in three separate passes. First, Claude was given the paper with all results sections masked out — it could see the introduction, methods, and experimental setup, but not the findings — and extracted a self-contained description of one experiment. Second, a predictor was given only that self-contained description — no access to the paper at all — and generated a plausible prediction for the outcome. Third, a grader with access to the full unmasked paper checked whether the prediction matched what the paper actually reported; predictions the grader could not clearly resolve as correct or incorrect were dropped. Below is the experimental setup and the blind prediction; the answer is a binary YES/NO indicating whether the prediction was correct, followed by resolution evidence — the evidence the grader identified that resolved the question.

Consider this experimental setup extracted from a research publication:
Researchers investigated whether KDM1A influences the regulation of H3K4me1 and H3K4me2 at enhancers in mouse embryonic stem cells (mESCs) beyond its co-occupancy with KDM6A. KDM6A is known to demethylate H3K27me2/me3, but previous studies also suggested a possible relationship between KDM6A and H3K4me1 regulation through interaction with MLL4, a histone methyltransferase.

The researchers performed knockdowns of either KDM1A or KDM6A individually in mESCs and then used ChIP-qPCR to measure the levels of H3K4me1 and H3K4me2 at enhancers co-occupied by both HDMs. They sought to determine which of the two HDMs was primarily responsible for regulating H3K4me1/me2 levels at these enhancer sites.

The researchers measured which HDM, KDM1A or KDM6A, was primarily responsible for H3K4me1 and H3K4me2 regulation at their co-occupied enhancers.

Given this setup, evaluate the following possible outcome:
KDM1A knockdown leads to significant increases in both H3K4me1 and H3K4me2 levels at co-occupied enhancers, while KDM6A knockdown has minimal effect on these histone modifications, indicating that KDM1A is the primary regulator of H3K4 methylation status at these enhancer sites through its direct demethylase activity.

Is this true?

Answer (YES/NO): NO